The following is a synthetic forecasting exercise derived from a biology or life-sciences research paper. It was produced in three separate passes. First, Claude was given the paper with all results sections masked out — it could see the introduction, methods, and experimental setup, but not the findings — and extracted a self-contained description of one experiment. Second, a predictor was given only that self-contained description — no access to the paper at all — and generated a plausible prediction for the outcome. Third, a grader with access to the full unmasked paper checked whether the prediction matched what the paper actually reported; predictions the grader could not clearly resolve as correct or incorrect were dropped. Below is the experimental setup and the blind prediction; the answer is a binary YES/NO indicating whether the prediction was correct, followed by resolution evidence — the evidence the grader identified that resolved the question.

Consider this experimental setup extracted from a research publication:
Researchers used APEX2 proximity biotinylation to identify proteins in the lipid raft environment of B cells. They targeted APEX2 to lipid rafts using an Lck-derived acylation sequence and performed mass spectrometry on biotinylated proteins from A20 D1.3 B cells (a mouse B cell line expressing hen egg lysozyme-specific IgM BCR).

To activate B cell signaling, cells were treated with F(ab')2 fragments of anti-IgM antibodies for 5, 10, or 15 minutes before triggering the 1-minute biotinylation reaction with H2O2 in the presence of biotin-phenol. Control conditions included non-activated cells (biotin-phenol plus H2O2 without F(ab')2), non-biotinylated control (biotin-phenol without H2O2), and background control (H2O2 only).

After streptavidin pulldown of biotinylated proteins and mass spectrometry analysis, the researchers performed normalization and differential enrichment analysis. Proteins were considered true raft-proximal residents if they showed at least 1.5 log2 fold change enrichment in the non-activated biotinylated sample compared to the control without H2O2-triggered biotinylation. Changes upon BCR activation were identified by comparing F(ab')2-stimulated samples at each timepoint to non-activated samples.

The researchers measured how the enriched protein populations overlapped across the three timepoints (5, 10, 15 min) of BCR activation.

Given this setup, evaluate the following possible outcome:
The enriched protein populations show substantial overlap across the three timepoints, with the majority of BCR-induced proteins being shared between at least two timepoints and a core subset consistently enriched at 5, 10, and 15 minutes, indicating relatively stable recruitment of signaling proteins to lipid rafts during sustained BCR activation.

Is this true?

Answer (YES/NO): NO